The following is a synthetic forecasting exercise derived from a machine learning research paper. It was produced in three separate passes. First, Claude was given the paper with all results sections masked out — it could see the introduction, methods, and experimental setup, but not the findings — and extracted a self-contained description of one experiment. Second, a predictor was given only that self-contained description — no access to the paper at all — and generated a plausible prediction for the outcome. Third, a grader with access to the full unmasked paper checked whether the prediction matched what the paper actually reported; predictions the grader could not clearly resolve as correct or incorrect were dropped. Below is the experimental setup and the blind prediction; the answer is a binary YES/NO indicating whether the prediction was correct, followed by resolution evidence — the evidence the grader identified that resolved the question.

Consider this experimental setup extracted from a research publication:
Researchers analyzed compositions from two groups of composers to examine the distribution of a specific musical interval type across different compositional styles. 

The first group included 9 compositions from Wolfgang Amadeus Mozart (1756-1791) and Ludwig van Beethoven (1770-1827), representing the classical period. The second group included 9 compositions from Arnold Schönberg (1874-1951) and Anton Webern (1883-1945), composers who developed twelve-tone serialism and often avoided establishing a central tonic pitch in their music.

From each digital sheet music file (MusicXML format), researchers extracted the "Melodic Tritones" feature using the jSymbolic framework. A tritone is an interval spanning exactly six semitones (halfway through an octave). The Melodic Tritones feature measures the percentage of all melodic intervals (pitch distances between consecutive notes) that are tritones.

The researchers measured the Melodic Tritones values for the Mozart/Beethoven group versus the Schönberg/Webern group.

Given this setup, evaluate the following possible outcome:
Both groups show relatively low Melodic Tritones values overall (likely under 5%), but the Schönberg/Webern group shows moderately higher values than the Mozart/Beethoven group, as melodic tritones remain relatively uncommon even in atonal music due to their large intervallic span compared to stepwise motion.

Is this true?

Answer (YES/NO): NO